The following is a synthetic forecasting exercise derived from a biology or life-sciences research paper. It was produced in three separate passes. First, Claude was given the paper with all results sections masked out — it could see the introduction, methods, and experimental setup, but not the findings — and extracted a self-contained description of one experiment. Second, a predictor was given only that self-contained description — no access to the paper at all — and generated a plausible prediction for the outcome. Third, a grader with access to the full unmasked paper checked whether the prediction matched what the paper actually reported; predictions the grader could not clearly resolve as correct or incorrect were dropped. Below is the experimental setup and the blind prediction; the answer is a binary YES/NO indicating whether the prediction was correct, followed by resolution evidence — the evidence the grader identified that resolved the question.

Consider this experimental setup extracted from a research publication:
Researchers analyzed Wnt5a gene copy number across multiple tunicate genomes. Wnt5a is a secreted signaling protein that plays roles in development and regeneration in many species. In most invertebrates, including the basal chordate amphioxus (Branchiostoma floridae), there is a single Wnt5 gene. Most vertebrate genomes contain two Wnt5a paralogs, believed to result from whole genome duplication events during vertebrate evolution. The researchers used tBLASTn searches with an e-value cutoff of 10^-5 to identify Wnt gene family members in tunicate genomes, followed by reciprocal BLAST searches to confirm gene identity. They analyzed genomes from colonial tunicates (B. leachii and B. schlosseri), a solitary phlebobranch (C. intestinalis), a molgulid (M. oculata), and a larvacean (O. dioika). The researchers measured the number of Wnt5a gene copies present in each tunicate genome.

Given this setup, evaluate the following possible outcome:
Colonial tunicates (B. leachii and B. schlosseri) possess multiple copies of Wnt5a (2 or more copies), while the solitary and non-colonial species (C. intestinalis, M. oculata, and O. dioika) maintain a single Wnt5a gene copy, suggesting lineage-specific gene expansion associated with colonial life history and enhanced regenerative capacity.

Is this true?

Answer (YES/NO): NO